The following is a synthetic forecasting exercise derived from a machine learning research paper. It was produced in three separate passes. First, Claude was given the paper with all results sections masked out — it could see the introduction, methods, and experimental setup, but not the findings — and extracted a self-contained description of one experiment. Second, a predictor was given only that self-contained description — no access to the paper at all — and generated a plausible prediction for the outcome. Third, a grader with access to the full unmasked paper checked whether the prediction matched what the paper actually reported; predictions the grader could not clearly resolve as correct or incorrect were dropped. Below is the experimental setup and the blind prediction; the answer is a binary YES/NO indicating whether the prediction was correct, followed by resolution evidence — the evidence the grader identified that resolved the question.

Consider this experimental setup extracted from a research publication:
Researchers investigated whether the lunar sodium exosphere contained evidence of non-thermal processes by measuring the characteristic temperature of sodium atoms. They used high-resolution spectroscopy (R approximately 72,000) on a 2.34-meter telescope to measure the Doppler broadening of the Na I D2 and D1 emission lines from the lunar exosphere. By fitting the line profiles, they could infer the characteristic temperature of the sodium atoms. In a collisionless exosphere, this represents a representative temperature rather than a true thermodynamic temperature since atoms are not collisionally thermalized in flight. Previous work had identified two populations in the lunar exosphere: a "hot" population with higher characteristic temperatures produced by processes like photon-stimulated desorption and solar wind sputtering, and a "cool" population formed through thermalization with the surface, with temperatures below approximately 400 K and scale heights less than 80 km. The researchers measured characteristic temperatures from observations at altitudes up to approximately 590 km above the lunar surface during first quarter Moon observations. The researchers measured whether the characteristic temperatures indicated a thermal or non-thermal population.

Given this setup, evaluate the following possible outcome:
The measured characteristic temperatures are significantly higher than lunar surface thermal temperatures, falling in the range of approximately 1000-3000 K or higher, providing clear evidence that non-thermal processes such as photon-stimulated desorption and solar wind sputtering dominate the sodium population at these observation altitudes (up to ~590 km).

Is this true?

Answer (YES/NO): YES